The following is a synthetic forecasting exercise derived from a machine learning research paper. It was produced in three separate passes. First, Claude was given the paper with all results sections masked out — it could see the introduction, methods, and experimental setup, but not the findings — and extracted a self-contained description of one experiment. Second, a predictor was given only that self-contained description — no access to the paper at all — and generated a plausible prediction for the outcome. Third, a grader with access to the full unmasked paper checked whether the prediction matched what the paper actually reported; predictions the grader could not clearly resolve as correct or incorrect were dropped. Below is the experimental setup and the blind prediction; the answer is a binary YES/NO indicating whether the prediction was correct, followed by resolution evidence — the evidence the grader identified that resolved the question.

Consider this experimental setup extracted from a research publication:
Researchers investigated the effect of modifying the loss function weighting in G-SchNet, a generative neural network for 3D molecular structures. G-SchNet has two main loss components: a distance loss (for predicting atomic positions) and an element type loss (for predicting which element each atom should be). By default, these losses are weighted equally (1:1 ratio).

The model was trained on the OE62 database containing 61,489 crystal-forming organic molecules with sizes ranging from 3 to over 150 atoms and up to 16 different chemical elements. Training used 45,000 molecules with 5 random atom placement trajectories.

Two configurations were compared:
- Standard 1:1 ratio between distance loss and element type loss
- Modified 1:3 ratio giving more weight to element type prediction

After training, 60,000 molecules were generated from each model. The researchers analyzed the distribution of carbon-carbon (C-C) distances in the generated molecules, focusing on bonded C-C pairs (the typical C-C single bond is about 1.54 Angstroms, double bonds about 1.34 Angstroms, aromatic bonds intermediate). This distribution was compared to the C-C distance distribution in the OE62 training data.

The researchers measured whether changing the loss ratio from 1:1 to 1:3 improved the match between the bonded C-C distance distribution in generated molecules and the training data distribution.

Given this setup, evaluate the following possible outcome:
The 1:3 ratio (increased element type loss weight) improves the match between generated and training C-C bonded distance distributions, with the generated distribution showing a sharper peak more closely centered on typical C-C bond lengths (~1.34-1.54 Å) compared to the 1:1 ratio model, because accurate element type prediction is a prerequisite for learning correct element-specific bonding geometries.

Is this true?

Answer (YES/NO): NO